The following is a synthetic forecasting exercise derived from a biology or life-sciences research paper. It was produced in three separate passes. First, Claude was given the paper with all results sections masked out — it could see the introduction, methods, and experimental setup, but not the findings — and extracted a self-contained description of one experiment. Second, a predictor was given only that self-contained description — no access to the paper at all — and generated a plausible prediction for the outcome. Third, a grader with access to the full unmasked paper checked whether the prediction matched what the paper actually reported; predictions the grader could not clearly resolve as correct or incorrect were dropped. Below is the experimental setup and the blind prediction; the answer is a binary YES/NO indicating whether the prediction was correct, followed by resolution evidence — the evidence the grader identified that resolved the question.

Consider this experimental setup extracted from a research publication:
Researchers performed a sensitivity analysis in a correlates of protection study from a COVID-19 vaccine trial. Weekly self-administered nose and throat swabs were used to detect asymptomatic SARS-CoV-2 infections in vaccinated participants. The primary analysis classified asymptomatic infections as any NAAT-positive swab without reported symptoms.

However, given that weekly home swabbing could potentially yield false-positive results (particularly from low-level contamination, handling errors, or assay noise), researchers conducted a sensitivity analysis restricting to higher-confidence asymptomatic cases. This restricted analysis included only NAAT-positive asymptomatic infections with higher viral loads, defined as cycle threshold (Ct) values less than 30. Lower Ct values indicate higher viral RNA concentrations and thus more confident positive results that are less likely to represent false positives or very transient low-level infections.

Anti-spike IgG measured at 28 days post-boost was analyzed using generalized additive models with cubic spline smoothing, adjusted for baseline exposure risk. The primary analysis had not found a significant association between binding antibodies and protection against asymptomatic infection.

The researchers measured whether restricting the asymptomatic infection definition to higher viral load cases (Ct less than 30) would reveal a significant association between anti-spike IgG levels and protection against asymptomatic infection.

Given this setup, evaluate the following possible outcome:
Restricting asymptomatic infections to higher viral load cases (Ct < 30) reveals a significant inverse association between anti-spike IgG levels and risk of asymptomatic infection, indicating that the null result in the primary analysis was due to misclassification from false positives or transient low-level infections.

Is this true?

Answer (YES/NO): NO